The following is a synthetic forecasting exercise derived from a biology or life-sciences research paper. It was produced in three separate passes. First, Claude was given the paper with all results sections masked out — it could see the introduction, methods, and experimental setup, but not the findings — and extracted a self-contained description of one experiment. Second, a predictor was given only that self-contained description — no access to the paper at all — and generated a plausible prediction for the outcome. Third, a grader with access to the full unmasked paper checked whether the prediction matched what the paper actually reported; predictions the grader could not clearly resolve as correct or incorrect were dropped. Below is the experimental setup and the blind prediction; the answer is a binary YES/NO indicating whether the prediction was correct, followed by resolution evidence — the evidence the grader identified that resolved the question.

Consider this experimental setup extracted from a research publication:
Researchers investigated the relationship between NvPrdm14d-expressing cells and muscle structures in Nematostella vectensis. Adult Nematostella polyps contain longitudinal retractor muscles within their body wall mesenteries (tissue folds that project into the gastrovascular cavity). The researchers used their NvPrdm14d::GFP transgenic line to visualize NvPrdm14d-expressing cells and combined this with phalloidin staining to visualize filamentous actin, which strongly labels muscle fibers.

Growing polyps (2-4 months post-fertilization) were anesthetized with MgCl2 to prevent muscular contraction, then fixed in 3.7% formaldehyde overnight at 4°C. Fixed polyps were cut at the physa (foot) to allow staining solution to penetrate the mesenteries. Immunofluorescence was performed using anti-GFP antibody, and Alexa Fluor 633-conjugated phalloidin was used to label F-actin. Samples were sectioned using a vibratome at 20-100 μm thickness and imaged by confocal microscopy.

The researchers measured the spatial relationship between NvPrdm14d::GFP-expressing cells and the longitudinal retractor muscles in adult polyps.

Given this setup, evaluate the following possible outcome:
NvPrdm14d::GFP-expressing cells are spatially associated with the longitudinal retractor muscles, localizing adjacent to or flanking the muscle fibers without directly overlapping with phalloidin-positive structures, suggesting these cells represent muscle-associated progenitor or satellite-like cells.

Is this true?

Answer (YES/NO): NO